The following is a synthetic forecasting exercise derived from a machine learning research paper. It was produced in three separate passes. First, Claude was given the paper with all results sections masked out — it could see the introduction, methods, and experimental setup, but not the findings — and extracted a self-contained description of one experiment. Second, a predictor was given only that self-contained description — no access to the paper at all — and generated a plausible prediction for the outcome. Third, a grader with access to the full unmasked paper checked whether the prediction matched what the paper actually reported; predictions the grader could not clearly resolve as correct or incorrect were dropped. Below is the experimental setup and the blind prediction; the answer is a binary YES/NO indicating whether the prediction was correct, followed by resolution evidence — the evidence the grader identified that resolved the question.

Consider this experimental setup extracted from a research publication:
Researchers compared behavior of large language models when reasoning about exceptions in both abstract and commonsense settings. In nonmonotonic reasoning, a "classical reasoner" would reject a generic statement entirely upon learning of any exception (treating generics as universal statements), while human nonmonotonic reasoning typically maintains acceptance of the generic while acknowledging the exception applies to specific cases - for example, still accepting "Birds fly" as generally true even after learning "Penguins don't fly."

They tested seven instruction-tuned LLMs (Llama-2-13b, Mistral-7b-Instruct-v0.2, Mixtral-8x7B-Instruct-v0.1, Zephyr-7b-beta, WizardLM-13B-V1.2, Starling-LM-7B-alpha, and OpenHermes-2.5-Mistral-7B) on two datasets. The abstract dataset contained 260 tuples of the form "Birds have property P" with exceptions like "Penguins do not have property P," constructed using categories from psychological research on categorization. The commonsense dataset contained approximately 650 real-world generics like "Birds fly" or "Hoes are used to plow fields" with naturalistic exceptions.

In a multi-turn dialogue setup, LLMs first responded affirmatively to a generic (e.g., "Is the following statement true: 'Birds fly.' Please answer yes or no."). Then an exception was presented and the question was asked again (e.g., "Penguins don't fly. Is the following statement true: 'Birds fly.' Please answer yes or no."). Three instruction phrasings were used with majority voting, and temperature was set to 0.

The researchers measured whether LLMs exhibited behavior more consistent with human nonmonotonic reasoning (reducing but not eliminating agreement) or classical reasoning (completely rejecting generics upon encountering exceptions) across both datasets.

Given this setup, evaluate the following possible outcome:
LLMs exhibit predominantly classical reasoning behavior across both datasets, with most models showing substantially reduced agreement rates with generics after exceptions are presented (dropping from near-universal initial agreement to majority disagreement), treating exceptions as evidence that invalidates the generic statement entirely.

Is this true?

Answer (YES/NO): NO